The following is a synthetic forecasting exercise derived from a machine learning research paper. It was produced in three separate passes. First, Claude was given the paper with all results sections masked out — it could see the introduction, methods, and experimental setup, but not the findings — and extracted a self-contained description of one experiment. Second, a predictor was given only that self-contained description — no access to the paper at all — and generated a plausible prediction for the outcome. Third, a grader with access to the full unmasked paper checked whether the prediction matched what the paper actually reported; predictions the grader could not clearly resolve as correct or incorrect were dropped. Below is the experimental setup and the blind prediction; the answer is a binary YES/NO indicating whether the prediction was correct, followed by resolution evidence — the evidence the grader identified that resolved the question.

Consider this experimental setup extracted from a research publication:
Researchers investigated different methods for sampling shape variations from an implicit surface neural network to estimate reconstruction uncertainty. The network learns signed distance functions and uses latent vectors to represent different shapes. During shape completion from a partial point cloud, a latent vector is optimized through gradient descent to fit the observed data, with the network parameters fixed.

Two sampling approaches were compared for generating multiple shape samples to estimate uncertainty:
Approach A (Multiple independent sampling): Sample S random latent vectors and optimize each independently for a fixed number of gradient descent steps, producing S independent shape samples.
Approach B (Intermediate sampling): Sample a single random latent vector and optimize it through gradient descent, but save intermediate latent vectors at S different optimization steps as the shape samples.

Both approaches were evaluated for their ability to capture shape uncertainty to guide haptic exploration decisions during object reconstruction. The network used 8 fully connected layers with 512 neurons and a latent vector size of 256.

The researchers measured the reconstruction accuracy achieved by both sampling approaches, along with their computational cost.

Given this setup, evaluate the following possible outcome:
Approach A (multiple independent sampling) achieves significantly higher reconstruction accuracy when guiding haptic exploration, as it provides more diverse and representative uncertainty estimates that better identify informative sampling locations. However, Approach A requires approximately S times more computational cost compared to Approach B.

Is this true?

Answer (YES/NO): NO